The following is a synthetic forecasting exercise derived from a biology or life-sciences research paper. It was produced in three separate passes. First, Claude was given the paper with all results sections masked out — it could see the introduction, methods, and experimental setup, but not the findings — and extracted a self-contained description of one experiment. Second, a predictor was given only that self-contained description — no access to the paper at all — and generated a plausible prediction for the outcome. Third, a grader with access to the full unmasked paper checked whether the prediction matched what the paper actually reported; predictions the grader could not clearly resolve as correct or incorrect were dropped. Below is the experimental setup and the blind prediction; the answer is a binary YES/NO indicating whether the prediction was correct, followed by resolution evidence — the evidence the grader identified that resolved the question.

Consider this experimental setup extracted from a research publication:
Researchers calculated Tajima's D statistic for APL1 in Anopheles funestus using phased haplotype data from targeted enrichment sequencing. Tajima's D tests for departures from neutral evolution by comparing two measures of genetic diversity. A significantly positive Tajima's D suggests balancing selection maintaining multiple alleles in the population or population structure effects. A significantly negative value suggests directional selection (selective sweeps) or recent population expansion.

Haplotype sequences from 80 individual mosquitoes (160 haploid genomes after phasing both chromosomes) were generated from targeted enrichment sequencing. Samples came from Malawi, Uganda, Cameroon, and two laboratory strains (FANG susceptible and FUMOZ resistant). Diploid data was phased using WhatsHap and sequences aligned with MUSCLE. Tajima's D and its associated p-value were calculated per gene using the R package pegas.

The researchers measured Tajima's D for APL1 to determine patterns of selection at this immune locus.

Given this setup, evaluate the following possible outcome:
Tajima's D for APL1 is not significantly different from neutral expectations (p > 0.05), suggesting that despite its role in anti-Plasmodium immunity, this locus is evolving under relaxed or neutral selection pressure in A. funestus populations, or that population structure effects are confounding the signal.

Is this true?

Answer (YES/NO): YES